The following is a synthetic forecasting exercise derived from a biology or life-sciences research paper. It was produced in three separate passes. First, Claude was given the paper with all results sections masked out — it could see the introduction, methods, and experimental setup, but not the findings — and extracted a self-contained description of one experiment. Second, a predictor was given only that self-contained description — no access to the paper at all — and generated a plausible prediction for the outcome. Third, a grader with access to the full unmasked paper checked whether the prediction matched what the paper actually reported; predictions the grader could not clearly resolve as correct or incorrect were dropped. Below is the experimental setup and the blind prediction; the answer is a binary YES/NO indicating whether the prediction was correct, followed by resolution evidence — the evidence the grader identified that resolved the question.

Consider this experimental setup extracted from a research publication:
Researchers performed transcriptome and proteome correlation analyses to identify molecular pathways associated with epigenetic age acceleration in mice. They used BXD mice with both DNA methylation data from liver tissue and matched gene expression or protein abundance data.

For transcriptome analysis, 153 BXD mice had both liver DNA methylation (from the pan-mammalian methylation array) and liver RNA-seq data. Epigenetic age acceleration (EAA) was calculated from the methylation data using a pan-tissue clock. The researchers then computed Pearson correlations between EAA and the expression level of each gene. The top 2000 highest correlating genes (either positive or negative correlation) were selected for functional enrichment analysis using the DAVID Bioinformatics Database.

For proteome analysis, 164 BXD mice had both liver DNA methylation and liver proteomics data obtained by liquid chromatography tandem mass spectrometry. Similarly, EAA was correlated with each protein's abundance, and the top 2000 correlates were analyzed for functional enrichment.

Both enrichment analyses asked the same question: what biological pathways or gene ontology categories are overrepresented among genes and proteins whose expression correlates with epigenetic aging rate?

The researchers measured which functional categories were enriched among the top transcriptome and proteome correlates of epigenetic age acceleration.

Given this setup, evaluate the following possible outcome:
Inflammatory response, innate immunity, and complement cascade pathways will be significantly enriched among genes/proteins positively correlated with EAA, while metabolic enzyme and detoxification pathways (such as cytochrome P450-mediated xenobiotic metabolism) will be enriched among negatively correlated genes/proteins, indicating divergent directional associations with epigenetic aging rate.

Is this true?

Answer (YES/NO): NO